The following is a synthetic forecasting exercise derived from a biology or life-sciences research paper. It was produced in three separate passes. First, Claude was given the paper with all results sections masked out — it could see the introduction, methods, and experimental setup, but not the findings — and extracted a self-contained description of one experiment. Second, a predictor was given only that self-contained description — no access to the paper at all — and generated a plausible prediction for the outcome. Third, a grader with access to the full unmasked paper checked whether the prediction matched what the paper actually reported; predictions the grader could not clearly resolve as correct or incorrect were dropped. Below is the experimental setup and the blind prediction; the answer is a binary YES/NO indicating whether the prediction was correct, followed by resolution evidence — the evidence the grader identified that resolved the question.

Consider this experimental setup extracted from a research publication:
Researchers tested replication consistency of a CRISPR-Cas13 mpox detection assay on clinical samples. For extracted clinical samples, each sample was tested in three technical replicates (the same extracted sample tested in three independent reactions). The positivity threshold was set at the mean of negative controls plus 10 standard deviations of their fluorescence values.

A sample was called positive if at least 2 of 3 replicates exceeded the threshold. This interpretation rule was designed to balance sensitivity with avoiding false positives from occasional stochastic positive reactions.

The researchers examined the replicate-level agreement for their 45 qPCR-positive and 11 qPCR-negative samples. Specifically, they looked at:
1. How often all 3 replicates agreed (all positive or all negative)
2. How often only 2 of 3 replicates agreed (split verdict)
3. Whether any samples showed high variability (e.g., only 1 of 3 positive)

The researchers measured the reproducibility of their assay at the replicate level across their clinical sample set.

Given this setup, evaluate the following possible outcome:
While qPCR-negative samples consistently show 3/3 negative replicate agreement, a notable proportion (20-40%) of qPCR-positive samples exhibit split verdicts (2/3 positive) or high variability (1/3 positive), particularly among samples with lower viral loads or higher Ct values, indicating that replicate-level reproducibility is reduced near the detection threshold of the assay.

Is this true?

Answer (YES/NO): NO